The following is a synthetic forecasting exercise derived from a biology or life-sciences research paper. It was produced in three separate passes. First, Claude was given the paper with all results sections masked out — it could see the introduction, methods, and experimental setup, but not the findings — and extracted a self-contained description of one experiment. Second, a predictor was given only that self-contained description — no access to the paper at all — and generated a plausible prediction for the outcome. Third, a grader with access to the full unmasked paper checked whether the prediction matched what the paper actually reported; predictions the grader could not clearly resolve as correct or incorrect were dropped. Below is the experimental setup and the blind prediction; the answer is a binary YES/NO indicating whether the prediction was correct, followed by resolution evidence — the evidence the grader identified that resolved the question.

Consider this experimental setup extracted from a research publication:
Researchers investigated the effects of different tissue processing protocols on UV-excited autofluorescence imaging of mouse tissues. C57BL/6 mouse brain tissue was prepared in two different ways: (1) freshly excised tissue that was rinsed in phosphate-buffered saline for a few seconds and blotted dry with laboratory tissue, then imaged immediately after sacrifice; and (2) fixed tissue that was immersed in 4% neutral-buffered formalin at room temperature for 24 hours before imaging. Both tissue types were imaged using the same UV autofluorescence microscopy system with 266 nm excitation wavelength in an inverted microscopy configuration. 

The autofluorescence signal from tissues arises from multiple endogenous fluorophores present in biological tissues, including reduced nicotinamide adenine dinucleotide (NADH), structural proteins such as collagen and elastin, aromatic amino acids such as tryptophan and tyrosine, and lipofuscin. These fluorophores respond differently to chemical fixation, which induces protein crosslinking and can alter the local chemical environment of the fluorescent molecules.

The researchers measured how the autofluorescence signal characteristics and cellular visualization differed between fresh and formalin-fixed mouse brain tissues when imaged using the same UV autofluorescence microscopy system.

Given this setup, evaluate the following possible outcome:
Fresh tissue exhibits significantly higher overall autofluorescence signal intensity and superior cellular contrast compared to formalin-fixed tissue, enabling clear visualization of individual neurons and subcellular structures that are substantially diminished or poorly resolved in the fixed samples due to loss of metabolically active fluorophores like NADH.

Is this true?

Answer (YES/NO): NO